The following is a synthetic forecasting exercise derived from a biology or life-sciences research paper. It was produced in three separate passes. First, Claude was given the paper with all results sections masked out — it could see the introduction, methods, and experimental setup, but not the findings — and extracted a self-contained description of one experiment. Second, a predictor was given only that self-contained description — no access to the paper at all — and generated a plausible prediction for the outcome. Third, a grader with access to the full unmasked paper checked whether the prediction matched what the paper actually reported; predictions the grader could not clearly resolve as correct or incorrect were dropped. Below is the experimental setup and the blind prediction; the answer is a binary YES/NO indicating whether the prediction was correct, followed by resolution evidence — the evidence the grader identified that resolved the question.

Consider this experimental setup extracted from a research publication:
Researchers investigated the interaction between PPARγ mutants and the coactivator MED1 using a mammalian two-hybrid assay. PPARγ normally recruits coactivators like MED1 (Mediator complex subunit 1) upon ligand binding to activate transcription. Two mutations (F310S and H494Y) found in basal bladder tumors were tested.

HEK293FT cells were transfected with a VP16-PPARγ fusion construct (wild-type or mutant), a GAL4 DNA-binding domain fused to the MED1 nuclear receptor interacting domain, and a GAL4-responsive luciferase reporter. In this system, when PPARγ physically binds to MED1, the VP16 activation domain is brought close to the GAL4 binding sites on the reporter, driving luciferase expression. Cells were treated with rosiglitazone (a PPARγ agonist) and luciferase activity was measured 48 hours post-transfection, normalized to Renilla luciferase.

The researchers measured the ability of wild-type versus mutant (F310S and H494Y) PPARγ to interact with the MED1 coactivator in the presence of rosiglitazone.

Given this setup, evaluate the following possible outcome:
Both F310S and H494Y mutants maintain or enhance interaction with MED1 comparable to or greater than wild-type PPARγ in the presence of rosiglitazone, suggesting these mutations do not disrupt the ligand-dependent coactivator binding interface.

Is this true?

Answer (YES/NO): NO